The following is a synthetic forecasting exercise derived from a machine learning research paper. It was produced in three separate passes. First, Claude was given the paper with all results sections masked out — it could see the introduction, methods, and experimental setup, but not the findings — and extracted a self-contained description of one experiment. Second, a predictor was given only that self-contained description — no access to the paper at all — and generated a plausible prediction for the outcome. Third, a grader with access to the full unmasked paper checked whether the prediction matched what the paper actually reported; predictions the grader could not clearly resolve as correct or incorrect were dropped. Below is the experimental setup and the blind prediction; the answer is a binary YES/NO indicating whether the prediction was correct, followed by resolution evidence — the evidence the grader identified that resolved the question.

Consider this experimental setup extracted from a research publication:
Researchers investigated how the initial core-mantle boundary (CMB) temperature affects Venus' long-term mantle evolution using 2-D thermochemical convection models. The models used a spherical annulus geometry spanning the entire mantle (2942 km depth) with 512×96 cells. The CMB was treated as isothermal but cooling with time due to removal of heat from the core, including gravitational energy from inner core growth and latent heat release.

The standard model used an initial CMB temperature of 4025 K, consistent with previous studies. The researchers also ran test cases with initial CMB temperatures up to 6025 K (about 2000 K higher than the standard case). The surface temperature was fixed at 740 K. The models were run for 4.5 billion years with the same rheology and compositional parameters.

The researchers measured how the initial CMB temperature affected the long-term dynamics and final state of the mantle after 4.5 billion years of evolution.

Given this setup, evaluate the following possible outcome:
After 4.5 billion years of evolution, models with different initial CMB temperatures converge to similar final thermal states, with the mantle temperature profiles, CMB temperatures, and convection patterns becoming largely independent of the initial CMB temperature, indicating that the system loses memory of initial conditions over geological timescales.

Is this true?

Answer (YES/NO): YES